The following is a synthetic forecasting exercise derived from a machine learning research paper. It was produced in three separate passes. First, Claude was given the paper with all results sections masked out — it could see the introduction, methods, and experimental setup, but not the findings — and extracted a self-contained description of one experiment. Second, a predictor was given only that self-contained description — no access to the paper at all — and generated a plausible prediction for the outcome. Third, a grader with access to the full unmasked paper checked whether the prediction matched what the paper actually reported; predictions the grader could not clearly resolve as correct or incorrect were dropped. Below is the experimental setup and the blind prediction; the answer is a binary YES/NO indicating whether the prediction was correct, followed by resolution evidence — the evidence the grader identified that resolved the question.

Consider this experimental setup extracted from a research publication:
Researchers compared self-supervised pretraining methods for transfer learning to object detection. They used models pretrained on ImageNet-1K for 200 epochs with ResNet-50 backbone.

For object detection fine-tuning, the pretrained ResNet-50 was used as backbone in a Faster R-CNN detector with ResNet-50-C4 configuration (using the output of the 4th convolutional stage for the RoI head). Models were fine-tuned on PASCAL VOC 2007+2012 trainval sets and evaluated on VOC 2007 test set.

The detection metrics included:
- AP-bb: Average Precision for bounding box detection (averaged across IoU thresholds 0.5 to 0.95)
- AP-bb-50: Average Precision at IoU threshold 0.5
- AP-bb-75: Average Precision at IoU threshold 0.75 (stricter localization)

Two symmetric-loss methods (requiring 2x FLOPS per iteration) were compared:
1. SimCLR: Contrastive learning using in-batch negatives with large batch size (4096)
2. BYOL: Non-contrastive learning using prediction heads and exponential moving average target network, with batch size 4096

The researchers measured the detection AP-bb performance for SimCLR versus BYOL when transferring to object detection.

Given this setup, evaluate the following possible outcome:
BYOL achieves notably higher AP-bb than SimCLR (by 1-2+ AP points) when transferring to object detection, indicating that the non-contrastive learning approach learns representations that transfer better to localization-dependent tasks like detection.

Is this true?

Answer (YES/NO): NO